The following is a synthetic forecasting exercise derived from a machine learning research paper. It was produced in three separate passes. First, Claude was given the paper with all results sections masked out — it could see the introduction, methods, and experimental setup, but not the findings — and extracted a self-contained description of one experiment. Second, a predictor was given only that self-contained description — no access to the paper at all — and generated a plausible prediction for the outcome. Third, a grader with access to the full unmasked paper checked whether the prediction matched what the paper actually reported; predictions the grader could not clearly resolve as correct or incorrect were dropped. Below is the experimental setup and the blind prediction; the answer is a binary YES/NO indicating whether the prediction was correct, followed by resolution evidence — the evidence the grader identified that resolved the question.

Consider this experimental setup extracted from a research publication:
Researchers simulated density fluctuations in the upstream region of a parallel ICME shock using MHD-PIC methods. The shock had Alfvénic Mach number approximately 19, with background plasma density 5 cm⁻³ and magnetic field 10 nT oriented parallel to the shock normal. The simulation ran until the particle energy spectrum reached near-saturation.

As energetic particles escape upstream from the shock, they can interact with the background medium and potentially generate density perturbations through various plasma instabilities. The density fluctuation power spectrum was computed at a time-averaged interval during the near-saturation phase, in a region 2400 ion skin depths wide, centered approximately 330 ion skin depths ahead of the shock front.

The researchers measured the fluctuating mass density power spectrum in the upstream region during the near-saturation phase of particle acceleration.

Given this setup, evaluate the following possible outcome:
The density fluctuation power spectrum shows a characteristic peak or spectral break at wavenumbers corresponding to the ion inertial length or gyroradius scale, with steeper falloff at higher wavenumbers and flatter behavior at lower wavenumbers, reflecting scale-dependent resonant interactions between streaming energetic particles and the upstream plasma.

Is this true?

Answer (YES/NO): NO